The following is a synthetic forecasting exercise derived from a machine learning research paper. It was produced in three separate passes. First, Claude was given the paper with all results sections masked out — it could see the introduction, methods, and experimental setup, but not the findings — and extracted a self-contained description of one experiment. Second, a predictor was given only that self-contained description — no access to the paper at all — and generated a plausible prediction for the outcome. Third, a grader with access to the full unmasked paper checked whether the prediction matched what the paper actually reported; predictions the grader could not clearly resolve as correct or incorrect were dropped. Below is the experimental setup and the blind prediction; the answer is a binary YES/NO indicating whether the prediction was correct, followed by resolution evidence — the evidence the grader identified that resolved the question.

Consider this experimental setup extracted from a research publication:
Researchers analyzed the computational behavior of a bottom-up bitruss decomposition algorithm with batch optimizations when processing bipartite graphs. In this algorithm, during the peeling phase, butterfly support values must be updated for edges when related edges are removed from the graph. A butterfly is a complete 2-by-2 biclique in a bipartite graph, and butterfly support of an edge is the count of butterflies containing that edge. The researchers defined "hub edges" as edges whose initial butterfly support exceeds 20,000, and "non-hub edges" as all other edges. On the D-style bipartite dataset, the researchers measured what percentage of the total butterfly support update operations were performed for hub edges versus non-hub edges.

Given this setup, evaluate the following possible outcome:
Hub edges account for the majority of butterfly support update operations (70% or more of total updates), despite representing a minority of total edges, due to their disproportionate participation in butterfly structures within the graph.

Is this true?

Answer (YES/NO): YES